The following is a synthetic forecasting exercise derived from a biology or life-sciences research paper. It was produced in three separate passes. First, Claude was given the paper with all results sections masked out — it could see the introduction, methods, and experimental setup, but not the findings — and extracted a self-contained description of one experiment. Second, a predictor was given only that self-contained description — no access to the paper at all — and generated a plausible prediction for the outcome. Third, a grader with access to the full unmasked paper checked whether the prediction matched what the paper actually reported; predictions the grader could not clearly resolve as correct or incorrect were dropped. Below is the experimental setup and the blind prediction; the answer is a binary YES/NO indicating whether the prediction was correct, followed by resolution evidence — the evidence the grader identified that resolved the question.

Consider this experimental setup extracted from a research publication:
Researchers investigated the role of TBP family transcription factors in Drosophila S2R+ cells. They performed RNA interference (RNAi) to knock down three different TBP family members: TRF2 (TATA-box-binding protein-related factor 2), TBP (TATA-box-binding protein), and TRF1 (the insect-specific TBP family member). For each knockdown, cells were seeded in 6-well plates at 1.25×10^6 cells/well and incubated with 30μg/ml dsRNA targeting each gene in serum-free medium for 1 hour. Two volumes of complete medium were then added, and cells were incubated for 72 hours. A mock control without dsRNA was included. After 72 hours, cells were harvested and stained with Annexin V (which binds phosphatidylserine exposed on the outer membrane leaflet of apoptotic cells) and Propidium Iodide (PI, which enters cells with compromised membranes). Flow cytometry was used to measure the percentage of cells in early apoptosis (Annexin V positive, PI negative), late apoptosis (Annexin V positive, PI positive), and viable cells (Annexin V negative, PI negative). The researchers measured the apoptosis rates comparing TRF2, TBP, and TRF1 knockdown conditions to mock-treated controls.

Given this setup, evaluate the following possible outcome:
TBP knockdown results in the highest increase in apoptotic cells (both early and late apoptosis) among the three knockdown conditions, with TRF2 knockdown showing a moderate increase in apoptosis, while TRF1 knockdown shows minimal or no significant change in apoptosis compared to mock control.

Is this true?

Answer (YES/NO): NO